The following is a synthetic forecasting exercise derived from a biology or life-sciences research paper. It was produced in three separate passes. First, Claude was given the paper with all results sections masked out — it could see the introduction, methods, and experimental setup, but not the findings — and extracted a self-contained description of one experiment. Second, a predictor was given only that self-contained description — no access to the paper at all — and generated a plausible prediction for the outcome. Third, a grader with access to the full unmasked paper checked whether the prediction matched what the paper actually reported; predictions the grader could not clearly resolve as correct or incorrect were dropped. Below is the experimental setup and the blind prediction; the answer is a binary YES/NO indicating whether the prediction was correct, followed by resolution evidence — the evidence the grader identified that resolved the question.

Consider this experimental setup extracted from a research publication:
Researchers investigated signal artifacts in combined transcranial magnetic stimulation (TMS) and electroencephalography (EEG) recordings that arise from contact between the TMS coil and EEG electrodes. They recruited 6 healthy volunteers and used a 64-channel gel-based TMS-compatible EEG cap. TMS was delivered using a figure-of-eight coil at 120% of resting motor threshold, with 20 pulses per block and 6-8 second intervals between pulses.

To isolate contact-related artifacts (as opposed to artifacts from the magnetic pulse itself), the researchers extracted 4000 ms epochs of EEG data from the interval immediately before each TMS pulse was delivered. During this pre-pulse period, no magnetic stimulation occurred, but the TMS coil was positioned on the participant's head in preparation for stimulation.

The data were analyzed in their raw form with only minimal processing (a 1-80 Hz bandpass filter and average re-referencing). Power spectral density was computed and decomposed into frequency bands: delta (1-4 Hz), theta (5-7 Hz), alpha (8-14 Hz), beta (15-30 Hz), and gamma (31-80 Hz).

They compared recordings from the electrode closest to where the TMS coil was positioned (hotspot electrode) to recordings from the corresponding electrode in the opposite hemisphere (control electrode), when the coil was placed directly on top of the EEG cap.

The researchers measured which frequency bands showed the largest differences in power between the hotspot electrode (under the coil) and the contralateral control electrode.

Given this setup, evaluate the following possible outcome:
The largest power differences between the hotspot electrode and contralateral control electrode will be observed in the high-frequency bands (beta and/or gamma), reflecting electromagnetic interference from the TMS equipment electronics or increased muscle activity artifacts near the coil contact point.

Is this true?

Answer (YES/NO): NO